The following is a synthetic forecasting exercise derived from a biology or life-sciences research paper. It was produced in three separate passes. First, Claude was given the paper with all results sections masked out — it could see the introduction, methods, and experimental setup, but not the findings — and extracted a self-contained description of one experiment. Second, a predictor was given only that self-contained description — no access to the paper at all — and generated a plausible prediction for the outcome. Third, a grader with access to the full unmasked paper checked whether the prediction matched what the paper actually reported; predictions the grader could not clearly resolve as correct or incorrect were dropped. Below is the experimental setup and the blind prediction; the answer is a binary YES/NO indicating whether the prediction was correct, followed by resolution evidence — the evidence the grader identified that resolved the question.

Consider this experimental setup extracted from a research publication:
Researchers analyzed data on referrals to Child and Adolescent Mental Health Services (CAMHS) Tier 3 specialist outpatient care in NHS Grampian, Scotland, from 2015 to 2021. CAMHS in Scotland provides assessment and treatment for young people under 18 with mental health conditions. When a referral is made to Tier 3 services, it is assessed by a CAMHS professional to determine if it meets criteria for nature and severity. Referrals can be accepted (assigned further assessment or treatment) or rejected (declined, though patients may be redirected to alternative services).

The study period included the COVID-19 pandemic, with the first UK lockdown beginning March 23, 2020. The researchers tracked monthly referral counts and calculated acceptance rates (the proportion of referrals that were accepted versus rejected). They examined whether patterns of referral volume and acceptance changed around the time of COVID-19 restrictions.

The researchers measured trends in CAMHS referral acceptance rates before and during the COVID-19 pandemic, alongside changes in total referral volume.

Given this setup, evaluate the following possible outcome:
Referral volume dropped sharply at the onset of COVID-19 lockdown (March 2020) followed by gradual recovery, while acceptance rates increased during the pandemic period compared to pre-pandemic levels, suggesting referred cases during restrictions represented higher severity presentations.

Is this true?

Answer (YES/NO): NO